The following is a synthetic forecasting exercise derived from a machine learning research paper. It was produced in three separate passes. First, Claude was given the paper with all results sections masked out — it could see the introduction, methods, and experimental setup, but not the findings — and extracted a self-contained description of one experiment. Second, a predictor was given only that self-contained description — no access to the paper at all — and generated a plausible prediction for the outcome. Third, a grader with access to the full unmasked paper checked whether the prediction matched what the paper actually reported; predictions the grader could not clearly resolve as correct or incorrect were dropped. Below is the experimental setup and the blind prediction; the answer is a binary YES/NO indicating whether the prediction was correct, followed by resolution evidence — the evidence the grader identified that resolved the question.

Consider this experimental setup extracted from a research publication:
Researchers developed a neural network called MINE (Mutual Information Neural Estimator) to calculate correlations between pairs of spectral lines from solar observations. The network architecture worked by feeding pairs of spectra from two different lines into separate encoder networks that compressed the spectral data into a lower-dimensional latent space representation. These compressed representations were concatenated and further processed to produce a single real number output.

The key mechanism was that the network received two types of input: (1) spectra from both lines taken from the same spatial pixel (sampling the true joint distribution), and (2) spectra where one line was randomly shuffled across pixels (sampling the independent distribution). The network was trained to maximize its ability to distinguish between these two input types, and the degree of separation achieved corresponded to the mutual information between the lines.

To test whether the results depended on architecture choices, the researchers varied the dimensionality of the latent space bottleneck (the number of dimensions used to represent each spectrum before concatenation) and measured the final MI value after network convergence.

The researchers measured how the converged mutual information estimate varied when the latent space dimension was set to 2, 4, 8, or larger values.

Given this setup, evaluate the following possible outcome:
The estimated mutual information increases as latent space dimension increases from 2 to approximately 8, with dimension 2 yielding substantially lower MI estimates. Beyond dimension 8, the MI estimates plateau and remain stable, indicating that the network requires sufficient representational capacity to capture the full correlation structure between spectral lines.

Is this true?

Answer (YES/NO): NO